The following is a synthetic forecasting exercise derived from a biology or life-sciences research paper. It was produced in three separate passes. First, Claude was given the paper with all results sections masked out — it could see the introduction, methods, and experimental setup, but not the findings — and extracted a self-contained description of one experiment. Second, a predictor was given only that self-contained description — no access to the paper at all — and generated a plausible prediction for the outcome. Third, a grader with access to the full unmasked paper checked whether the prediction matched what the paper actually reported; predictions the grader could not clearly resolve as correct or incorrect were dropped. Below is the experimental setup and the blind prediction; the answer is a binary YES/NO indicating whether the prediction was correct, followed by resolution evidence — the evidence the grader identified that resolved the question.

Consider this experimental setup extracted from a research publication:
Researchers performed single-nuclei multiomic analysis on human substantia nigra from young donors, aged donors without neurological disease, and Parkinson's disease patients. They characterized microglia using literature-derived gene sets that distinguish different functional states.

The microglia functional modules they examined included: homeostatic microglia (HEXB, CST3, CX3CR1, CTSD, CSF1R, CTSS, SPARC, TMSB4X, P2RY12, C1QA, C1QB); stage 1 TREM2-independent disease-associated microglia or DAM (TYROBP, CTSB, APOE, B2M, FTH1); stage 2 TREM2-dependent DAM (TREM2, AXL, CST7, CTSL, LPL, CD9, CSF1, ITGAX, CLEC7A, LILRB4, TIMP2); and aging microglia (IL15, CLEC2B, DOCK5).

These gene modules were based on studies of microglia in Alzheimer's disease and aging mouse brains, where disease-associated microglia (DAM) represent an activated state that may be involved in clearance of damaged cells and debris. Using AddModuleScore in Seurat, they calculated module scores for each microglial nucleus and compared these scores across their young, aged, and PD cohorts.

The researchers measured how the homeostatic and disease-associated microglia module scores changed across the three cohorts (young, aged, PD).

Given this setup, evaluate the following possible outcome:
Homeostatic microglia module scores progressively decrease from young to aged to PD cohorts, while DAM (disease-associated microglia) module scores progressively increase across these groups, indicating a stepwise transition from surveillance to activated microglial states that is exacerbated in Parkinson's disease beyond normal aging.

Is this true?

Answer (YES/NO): YES